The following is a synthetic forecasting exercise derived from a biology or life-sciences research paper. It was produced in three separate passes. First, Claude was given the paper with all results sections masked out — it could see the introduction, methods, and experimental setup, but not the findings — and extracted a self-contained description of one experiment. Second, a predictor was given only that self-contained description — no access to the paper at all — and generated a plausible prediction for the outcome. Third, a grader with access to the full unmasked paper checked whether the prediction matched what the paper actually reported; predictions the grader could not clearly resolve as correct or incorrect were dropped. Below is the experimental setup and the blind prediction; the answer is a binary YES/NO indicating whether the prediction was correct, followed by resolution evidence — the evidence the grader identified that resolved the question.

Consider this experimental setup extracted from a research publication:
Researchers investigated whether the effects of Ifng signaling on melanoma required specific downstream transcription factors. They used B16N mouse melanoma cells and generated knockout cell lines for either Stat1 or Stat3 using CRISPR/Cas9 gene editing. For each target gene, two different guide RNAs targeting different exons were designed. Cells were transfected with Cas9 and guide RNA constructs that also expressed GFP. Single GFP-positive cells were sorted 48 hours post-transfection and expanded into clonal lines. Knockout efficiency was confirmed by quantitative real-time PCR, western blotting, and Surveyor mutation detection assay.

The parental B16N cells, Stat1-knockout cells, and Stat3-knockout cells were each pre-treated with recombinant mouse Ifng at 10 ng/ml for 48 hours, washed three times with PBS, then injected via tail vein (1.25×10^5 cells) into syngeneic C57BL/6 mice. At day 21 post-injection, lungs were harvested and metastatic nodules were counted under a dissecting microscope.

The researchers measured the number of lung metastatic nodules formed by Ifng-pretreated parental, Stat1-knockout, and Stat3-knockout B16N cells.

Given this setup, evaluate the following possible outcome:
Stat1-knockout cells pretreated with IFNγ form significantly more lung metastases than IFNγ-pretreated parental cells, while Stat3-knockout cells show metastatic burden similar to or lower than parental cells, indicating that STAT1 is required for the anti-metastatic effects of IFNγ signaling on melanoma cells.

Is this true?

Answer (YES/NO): NO